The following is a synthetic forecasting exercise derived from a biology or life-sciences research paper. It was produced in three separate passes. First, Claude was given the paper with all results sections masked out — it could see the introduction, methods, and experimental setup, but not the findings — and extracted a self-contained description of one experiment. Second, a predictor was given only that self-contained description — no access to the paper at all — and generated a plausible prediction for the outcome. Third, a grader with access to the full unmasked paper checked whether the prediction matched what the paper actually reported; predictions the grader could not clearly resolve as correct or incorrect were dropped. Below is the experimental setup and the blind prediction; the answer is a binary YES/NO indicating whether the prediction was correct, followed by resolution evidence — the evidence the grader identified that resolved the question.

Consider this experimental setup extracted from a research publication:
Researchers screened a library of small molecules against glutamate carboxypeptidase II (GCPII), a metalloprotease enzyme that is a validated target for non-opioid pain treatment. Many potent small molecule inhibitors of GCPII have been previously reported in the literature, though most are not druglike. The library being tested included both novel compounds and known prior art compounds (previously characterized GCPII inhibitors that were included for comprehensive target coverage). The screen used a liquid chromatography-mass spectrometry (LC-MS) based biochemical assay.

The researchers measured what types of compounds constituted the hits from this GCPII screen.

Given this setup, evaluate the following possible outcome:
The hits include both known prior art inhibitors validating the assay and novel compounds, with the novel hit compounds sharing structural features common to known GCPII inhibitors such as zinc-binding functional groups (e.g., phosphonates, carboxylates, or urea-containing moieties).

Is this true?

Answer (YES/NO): NO